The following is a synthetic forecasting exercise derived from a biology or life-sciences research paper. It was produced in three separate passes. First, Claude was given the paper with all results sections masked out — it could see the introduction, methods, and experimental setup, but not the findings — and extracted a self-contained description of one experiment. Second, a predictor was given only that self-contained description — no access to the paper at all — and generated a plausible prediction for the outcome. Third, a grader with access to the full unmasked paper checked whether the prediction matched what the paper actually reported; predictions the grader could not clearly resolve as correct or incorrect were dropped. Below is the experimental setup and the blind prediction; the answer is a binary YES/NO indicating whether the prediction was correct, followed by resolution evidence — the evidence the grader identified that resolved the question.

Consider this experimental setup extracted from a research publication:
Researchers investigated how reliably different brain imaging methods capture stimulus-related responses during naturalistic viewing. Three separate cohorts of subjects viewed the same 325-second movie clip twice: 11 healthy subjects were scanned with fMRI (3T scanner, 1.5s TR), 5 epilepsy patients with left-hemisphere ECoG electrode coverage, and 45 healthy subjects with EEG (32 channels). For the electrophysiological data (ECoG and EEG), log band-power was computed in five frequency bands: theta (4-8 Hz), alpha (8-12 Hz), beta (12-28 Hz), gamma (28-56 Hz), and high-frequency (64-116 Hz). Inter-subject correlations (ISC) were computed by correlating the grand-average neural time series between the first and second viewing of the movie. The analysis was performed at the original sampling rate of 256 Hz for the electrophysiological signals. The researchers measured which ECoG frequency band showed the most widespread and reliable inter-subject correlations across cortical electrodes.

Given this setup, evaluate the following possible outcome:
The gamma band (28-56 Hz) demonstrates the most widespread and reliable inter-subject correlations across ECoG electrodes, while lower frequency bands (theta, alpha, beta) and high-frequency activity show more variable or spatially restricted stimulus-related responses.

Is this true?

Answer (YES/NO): NO